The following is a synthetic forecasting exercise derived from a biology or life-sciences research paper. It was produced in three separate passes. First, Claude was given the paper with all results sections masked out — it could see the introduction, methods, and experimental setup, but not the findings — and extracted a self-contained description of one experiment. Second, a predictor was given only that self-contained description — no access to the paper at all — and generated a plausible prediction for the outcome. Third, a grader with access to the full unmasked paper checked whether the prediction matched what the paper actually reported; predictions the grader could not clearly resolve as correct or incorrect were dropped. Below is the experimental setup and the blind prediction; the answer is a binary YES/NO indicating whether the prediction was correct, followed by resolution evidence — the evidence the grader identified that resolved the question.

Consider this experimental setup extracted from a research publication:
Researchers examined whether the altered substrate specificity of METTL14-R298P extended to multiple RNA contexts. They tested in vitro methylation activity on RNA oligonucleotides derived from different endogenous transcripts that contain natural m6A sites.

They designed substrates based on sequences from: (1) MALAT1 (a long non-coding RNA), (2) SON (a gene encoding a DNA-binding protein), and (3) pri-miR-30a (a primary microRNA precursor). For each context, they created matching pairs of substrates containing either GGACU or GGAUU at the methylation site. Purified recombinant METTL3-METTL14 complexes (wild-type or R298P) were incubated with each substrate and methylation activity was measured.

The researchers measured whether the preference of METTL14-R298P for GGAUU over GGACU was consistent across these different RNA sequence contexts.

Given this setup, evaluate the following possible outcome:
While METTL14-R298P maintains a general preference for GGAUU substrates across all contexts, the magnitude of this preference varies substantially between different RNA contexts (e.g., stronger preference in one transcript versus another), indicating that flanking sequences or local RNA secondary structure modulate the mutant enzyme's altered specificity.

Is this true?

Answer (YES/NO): NO